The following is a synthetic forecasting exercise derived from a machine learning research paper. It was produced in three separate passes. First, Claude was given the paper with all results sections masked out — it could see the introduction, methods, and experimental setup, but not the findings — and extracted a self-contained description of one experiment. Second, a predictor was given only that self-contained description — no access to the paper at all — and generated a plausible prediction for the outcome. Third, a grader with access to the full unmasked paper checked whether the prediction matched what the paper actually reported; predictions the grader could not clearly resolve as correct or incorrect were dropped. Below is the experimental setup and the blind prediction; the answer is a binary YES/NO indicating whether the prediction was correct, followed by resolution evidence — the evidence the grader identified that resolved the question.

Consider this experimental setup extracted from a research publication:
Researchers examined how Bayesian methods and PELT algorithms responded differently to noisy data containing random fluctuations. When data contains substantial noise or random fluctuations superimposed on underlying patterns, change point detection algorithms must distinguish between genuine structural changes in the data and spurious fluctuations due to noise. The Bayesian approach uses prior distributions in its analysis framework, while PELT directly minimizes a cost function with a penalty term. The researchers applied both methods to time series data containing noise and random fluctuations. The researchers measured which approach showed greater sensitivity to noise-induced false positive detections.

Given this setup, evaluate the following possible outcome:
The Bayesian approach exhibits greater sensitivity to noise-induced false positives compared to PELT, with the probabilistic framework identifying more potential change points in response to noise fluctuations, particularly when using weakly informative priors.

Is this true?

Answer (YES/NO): NO